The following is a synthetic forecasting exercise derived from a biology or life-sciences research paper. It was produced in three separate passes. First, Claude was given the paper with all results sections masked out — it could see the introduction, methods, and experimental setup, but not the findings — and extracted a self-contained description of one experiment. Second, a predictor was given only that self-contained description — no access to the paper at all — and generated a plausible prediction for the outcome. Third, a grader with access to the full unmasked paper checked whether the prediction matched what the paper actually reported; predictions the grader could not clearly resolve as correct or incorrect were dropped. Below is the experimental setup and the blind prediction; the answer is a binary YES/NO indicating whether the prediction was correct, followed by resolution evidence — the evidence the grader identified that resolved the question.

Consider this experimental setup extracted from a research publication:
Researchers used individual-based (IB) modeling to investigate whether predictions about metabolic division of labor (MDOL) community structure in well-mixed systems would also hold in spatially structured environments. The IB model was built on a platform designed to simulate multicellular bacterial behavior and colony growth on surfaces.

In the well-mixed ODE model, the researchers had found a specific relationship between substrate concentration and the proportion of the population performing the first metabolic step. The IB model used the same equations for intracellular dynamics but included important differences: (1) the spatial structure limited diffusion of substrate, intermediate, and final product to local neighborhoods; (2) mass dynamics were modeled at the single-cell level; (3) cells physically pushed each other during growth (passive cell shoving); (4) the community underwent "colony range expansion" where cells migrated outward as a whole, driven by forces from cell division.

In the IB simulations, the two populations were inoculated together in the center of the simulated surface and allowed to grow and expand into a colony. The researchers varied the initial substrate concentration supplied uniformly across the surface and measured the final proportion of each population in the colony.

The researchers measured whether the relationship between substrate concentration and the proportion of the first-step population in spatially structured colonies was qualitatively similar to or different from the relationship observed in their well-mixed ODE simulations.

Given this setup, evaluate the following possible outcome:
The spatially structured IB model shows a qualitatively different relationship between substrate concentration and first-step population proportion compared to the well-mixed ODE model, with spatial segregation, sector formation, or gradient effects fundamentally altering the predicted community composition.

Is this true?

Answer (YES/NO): NO